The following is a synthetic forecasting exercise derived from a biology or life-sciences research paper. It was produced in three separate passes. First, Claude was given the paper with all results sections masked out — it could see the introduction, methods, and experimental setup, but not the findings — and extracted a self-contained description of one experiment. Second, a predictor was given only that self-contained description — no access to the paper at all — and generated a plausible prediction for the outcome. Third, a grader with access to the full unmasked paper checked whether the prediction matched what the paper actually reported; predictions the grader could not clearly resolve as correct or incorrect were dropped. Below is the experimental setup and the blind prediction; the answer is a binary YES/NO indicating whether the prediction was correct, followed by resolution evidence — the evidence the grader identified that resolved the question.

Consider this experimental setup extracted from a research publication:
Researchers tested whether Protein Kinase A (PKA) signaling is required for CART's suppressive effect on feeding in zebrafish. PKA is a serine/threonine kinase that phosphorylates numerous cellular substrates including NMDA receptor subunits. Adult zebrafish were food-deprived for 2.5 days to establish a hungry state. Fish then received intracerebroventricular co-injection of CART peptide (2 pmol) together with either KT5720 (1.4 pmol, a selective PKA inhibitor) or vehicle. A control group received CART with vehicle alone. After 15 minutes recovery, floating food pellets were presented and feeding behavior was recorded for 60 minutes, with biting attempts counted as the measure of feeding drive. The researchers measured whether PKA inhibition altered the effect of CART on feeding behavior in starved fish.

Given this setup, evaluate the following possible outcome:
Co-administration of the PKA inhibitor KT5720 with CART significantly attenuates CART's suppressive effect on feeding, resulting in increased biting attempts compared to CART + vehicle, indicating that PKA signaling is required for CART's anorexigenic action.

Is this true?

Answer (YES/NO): YES